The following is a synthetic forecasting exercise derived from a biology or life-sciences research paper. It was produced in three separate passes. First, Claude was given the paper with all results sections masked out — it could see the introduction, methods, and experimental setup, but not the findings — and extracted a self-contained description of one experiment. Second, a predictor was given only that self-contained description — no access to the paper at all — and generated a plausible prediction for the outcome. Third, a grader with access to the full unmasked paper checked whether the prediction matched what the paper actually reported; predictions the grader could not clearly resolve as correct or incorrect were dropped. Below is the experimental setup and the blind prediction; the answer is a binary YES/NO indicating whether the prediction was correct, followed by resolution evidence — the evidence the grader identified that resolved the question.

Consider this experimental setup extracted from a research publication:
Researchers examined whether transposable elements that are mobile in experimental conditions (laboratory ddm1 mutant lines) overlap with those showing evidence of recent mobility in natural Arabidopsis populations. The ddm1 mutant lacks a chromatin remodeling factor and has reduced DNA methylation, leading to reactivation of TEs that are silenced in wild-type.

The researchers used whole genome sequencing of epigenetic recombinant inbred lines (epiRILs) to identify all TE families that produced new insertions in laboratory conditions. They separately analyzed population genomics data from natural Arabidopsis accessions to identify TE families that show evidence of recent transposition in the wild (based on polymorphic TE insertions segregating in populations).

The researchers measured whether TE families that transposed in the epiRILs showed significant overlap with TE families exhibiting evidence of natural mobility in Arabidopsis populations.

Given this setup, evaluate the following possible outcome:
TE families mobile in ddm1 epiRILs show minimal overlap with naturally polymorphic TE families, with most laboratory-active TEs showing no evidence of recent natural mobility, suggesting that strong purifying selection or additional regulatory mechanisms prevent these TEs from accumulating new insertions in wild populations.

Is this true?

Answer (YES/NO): NO